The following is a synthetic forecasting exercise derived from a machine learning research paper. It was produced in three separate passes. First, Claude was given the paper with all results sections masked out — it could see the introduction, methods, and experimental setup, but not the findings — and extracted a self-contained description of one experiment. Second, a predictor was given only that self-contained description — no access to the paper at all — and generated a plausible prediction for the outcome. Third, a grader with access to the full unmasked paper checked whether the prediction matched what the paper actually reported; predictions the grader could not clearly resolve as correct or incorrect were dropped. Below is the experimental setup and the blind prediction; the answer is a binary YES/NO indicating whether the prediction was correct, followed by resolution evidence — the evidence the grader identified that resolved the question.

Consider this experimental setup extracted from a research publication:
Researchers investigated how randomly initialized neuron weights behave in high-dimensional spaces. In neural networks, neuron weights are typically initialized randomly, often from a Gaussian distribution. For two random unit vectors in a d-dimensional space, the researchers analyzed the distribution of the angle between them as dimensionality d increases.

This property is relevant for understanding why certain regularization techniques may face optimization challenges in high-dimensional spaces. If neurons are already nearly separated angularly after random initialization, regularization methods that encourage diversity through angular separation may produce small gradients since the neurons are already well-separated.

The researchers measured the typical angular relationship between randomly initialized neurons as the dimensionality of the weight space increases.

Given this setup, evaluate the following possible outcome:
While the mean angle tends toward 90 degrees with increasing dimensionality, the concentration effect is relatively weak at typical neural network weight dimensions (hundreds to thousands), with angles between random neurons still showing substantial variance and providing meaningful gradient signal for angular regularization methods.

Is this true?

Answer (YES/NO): NO